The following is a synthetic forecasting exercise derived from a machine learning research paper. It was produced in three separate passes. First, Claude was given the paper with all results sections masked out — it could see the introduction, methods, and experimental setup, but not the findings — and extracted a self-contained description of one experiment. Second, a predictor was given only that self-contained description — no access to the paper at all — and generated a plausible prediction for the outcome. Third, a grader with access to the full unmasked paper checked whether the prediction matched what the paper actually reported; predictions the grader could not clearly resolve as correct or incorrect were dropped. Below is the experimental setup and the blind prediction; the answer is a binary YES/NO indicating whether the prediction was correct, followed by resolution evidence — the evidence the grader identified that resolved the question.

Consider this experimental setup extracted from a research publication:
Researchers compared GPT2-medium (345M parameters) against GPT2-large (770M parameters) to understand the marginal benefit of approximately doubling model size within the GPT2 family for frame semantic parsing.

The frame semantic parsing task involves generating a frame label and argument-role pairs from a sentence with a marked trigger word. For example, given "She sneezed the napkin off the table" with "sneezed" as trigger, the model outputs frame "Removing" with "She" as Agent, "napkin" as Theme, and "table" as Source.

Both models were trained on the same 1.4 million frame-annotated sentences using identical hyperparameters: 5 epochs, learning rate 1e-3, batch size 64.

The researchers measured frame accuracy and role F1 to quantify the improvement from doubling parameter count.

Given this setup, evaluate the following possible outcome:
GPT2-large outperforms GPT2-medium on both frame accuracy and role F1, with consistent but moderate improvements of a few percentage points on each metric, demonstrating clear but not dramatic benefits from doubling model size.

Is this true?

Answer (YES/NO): YES